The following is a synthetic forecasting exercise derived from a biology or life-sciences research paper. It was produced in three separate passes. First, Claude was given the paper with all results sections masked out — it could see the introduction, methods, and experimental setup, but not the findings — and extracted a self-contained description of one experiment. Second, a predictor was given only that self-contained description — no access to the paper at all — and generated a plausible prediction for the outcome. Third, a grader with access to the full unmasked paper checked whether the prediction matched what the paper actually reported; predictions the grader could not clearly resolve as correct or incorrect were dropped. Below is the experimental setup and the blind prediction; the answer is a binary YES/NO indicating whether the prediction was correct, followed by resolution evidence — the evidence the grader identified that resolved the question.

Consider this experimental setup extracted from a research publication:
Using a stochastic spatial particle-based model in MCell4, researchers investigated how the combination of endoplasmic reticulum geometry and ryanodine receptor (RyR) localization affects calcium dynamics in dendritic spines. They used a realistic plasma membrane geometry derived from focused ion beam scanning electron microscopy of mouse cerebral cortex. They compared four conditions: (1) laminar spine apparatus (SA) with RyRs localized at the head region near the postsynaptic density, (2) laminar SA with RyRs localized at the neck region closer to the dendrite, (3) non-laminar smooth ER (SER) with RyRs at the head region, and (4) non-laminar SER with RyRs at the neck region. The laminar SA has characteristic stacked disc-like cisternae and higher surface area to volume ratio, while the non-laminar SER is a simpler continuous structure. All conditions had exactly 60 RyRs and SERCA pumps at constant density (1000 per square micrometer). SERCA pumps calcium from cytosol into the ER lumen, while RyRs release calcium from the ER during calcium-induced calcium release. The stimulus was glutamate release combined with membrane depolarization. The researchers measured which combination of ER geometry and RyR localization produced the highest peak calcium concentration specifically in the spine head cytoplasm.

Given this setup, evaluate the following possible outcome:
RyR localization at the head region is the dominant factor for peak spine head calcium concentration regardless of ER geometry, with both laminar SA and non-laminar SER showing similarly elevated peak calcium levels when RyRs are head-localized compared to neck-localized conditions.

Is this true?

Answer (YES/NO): NO